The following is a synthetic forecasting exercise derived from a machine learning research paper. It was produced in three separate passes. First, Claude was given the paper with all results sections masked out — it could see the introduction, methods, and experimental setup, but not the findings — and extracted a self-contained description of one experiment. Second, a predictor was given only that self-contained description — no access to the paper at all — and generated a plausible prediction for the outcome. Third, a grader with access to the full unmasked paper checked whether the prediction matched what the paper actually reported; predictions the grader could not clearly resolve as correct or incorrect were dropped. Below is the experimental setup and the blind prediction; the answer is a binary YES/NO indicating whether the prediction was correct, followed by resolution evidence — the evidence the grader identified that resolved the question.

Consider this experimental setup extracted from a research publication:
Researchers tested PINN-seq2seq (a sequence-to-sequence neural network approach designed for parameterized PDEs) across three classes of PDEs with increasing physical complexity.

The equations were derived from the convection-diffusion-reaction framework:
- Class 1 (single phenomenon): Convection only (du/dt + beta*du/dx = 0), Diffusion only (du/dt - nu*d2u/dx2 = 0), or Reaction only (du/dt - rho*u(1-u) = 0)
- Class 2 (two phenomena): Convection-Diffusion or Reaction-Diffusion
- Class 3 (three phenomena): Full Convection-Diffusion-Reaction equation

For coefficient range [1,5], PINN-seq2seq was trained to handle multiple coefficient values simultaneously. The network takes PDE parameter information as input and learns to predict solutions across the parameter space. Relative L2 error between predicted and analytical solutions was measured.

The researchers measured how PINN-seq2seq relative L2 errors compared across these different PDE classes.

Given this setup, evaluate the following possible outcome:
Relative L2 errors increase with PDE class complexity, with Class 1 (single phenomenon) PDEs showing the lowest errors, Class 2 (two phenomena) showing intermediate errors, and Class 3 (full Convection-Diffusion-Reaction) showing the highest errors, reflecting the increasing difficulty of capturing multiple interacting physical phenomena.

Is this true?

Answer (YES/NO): NO